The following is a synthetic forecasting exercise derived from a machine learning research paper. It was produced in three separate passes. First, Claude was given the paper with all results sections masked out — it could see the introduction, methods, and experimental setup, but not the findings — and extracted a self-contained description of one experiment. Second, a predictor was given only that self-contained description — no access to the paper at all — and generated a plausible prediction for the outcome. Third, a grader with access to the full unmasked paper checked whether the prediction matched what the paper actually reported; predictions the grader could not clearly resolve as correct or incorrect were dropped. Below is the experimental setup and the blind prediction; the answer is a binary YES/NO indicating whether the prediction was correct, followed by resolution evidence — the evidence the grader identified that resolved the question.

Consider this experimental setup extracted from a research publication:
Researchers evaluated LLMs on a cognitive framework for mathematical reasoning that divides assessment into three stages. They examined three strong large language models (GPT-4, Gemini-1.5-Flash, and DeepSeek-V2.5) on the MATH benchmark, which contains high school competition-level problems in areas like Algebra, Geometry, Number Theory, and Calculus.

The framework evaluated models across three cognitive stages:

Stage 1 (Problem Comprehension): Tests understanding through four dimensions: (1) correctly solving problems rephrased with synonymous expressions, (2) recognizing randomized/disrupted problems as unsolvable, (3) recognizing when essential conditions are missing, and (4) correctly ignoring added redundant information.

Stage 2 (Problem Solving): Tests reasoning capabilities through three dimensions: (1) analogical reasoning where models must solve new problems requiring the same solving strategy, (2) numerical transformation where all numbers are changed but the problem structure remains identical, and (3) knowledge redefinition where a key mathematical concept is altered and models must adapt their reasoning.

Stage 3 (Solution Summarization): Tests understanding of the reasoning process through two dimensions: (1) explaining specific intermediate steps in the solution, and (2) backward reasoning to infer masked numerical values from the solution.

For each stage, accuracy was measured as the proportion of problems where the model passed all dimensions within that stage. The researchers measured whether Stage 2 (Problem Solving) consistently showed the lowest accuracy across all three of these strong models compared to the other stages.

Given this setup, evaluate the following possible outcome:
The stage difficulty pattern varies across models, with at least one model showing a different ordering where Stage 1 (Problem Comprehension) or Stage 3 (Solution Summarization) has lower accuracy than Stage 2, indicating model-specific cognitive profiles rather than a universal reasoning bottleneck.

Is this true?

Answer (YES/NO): NO